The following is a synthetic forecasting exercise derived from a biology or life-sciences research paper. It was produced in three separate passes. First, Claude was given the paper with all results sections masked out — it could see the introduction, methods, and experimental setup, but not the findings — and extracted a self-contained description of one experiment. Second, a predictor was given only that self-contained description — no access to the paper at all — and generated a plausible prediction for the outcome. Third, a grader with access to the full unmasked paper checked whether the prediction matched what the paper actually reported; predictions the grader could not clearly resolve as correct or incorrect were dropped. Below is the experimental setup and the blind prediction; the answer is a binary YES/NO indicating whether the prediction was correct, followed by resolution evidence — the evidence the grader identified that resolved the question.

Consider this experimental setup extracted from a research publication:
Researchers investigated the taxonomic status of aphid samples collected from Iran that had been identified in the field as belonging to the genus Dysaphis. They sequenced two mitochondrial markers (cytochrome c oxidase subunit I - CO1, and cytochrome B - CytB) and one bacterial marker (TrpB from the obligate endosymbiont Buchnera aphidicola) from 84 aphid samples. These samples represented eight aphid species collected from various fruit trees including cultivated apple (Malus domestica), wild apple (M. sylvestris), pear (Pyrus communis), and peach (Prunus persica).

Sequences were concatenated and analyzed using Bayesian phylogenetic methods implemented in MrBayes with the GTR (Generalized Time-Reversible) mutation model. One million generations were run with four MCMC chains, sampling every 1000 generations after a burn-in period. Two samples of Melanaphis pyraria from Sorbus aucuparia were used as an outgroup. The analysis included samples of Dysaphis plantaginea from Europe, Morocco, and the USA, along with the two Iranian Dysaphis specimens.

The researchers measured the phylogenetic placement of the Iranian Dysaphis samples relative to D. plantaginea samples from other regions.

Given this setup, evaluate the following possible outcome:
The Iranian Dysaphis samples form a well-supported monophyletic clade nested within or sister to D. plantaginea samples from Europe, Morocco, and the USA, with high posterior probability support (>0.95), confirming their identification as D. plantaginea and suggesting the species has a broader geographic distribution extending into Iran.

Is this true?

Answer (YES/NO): NO